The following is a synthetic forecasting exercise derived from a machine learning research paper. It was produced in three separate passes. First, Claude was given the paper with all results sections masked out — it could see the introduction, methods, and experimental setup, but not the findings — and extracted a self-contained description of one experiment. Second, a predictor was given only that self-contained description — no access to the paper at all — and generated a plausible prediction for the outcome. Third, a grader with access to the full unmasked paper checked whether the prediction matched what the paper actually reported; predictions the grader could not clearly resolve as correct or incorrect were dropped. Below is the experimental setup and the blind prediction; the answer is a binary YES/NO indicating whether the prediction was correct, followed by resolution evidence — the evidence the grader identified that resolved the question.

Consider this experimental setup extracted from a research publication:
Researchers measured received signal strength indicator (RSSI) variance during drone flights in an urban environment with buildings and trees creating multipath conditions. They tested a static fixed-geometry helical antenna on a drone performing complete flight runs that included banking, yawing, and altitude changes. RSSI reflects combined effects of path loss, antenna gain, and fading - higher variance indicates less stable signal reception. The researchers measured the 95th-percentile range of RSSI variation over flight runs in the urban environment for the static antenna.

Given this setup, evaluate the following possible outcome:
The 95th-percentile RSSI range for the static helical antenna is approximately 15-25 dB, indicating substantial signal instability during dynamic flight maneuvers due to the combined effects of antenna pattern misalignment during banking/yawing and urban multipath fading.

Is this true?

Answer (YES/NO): NO